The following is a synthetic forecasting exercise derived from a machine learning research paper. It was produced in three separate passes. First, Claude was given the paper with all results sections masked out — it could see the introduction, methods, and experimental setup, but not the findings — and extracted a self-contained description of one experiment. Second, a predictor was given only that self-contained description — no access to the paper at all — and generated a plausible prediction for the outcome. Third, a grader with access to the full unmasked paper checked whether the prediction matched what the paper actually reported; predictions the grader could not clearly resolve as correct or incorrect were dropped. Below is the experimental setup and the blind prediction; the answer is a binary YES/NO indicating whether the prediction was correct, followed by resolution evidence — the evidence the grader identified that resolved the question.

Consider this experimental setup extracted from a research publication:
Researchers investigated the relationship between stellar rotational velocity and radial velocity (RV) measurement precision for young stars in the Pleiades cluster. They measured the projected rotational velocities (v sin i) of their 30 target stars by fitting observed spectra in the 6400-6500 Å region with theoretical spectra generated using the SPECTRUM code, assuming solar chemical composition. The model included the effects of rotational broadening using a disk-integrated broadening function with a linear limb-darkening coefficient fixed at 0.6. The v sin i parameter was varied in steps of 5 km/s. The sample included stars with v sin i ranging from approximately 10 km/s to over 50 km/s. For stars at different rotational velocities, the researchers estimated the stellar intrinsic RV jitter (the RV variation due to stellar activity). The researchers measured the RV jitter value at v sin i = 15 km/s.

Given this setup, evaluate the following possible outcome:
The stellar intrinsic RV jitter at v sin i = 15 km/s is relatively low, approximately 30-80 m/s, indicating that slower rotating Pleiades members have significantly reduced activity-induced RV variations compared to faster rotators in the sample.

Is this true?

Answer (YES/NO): NO